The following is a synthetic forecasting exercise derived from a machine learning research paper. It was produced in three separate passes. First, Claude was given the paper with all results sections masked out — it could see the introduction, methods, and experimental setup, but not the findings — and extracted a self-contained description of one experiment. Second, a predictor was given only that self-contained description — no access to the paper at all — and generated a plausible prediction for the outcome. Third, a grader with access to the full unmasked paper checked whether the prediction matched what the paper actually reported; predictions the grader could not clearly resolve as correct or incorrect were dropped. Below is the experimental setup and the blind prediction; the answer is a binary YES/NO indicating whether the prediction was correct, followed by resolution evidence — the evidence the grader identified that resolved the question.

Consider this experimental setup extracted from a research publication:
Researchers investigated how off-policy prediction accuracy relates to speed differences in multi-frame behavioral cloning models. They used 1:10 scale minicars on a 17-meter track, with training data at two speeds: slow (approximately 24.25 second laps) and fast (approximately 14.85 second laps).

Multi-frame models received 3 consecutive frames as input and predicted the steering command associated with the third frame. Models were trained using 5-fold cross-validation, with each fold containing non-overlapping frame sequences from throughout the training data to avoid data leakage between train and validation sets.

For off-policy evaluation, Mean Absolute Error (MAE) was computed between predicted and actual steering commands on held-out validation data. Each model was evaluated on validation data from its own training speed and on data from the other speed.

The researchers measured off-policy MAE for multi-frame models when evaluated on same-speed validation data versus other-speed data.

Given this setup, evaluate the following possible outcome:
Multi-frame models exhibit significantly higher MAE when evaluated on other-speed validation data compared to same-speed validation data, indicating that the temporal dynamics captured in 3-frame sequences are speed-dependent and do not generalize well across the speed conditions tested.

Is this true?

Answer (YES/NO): NO